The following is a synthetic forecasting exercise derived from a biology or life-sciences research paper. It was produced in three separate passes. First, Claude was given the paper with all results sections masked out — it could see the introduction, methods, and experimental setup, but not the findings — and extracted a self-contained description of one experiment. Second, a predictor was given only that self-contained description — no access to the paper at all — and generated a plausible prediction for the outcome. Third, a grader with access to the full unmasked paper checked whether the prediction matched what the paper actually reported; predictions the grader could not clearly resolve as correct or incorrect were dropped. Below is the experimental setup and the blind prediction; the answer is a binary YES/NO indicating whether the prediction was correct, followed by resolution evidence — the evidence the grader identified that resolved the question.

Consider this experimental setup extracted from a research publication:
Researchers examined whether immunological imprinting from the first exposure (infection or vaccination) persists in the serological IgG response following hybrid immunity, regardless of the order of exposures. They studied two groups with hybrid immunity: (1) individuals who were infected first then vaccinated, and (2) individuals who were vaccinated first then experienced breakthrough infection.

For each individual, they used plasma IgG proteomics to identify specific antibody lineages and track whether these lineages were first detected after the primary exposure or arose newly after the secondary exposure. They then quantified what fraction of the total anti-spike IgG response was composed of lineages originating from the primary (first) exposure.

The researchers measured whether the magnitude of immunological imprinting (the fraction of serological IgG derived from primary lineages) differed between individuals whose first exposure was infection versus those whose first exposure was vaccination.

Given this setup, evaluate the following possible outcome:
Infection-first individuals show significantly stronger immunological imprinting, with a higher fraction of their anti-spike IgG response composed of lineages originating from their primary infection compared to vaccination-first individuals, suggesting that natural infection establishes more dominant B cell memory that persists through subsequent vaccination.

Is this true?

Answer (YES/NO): NO